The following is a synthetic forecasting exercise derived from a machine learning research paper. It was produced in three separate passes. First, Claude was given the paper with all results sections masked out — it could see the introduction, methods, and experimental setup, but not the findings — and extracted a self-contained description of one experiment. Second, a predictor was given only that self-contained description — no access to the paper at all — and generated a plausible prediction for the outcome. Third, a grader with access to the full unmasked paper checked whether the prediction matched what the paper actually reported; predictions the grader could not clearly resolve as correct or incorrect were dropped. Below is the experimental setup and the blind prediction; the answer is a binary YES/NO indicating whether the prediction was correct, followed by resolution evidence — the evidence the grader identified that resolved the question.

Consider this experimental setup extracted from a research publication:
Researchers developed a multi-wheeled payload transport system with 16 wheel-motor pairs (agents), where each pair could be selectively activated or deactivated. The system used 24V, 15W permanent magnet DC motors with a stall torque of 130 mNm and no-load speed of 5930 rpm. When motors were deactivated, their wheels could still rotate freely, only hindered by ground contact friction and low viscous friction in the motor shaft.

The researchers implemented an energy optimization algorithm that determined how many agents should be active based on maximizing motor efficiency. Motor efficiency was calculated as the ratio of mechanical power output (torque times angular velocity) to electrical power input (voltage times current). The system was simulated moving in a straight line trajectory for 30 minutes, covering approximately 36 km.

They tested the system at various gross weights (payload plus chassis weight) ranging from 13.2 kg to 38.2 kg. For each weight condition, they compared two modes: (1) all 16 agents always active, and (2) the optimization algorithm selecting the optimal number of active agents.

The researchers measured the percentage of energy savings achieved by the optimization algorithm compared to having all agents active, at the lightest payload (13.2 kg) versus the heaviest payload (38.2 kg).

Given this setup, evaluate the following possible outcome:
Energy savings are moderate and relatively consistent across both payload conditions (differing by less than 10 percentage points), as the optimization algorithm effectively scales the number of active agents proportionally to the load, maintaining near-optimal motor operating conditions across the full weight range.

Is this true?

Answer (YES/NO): NO